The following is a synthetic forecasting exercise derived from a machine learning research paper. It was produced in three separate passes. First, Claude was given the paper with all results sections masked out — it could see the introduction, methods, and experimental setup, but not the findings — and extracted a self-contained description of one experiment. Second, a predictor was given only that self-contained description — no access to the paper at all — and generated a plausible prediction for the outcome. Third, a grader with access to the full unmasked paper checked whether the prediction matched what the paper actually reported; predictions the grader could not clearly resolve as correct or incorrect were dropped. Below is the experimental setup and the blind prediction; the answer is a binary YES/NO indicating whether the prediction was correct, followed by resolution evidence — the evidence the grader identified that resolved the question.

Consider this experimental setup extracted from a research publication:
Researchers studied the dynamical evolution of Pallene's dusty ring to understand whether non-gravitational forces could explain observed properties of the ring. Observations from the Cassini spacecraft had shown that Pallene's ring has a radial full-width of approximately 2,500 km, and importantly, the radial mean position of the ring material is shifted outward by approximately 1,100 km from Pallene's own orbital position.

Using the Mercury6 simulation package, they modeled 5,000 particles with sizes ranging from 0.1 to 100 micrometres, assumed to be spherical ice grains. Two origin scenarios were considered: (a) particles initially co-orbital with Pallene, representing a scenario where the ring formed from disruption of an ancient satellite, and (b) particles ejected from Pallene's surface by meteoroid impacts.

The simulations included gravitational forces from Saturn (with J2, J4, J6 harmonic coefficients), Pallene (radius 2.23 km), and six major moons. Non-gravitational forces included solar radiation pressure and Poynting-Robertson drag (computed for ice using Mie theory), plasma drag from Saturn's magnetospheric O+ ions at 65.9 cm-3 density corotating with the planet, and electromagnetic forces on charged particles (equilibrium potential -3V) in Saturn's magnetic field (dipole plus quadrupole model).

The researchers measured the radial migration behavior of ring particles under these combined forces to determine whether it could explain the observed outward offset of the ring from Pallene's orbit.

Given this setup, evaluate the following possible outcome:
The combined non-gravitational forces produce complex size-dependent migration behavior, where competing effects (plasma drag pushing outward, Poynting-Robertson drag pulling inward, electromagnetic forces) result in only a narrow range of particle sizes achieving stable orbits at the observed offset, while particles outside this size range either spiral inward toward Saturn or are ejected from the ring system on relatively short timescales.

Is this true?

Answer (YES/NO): NO